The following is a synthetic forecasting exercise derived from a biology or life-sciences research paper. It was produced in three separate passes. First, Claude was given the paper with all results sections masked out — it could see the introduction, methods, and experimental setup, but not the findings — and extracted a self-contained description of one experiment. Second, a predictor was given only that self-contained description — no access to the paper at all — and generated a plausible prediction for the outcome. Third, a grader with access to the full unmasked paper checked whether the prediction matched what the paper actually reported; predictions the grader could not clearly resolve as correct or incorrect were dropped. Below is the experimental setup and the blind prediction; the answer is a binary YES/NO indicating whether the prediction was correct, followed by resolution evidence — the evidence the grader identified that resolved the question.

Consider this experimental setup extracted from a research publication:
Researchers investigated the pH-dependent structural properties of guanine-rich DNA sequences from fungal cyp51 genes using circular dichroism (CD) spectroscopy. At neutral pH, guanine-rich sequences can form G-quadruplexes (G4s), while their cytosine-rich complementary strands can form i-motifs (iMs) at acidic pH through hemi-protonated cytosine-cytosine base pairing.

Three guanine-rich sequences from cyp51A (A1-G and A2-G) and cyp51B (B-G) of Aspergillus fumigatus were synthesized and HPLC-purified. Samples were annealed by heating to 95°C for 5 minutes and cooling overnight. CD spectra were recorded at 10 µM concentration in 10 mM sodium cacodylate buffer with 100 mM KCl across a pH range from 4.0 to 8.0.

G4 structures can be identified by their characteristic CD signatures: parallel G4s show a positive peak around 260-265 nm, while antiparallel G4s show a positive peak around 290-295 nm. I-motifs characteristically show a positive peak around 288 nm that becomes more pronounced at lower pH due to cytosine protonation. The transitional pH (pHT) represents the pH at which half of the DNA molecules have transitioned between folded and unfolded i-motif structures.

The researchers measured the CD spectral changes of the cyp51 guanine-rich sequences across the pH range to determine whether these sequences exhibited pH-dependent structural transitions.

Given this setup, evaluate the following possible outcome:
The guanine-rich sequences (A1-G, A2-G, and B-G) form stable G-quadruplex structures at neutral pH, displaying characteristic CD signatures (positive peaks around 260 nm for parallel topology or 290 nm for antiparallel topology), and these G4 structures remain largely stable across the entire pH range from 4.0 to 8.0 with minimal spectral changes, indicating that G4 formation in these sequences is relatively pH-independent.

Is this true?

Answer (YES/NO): NO